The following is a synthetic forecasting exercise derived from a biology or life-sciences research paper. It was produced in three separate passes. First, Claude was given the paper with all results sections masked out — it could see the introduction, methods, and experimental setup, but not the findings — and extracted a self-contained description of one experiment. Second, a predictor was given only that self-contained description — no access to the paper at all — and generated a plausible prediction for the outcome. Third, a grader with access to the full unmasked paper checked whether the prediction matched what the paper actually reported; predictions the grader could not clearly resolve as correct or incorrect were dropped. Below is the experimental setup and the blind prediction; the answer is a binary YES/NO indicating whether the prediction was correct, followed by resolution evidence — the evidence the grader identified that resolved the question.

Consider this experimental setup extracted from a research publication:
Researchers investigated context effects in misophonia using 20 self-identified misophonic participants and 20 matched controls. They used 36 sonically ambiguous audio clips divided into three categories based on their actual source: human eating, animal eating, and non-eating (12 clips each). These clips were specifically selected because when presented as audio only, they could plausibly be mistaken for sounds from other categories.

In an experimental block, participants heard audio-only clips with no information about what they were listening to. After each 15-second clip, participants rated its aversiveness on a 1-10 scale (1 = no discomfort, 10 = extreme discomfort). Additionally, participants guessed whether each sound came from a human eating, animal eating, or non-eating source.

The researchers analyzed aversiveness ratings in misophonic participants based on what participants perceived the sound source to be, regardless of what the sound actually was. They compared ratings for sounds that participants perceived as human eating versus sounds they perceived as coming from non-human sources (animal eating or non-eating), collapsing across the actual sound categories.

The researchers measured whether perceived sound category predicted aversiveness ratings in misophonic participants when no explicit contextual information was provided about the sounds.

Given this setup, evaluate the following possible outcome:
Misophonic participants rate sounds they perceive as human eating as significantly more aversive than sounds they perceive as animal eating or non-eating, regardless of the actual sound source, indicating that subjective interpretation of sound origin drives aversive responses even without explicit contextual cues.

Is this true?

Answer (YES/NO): YES